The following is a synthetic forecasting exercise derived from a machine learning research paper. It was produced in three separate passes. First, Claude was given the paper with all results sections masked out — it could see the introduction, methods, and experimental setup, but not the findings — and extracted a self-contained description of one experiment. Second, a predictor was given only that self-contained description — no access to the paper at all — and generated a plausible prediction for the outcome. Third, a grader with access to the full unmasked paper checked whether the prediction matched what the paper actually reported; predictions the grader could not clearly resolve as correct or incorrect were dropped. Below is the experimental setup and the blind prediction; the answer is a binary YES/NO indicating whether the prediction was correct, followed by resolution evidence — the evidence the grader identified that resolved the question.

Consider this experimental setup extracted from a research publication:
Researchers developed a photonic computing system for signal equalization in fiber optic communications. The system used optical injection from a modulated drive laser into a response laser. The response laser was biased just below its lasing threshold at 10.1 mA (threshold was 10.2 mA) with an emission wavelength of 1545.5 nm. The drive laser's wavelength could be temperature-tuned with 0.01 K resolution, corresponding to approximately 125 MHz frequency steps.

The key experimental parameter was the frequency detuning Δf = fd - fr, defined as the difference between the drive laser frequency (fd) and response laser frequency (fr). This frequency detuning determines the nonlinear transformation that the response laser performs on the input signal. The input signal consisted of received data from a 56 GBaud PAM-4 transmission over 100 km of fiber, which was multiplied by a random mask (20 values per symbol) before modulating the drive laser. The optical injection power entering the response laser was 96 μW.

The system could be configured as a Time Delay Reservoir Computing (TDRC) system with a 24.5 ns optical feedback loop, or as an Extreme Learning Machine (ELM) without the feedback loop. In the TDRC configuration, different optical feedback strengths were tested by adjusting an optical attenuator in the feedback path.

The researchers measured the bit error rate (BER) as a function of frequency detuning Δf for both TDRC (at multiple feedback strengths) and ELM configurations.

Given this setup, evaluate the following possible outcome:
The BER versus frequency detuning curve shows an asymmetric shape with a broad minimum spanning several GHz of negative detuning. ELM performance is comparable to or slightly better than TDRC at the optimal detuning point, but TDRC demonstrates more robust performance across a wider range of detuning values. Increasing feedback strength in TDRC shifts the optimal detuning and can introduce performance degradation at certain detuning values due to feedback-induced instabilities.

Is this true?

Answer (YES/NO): NO